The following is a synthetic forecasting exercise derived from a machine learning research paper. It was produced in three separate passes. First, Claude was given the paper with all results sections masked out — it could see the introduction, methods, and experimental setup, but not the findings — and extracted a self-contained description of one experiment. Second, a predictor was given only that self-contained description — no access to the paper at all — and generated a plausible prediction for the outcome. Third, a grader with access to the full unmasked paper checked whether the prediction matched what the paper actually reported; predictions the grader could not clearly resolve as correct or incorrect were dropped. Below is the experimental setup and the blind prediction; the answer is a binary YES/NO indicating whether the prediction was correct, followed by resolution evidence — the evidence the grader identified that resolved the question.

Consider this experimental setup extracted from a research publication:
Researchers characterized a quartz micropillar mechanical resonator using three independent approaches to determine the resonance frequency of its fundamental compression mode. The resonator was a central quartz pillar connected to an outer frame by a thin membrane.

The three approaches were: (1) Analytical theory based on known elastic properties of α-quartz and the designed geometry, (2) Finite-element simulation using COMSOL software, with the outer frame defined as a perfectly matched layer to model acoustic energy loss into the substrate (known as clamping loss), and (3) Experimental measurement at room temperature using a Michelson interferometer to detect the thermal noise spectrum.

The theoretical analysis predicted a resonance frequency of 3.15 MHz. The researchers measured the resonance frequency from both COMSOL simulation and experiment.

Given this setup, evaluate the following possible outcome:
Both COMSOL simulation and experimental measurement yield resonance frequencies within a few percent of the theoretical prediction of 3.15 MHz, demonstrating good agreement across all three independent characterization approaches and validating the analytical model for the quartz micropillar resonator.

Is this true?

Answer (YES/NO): NO